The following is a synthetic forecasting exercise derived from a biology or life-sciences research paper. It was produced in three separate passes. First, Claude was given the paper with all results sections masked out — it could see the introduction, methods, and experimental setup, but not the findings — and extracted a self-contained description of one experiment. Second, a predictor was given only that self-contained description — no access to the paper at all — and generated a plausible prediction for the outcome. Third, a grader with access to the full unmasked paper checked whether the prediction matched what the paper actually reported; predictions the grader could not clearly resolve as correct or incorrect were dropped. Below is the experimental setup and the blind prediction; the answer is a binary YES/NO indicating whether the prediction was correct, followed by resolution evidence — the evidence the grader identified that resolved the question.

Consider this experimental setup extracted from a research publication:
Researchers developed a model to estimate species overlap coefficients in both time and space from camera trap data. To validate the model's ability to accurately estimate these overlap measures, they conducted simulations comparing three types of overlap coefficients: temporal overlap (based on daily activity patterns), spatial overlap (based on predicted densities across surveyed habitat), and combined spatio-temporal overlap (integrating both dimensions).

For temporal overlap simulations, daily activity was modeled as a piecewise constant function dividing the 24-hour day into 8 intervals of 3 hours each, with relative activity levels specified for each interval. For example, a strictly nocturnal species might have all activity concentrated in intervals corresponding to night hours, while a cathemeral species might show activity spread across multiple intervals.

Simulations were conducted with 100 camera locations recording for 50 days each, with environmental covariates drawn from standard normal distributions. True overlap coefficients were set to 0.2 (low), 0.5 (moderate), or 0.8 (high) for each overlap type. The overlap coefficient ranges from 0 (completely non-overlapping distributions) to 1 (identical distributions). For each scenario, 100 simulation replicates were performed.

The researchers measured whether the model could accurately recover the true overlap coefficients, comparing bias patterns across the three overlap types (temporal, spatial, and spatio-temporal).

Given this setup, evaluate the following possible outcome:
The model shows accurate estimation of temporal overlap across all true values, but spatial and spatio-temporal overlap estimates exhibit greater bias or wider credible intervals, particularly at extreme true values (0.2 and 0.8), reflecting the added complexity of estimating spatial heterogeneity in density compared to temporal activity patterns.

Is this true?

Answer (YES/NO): NO